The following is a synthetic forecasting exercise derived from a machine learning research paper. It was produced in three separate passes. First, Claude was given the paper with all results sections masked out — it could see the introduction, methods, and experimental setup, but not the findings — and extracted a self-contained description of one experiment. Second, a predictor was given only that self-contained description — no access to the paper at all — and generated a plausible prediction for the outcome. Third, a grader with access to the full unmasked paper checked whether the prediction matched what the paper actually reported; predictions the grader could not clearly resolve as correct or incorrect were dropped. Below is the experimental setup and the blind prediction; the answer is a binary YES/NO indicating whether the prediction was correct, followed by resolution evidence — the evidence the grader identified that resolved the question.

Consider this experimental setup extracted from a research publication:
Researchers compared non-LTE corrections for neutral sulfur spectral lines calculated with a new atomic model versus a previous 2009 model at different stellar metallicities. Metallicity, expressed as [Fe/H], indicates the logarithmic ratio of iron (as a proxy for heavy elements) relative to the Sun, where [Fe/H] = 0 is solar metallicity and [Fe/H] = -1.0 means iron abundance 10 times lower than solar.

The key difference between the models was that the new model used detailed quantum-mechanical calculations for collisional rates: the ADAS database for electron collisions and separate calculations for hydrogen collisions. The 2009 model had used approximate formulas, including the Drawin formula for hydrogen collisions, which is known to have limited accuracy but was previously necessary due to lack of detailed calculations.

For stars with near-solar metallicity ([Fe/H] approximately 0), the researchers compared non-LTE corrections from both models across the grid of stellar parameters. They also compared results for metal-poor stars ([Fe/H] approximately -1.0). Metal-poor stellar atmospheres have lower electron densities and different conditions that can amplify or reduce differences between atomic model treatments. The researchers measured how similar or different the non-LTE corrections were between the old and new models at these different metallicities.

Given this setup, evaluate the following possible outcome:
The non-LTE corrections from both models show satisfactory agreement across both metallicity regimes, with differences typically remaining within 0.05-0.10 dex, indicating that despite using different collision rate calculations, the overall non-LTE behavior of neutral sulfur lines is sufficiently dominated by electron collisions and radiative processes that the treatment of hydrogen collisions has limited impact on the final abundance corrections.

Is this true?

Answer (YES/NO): YES